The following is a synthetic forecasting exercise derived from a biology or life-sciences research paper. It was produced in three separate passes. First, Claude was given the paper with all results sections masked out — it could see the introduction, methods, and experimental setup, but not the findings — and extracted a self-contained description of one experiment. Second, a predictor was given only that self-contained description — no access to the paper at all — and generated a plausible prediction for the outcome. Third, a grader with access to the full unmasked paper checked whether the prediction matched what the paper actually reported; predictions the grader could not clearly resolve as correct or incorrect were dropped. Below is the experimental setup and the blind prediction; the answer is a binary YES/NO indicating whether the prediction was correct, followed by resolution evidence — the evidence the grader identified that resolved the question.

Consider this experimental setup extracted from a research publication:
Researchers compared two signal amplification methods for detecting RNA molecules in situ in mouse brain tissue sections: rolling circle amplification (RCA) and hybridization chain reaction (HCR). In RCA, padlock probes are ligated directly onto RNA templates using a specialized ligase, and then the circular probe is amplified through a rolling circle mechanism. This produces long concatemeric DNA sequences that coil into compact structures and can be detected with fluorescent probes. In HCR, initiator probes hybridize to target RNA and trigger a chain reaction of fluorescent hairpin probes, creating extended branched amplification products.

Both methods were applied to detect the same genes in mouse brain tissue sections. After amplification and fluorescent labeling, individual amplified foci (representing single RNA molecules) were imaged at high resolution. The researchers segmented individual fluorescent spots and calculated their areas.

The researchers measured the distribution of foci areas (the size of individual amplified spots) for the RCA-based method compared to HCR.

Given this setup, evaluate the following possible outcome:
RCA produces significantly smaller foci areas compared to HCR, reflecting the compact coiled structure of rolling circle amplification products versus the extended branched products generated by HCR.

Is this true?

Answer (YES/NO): NO